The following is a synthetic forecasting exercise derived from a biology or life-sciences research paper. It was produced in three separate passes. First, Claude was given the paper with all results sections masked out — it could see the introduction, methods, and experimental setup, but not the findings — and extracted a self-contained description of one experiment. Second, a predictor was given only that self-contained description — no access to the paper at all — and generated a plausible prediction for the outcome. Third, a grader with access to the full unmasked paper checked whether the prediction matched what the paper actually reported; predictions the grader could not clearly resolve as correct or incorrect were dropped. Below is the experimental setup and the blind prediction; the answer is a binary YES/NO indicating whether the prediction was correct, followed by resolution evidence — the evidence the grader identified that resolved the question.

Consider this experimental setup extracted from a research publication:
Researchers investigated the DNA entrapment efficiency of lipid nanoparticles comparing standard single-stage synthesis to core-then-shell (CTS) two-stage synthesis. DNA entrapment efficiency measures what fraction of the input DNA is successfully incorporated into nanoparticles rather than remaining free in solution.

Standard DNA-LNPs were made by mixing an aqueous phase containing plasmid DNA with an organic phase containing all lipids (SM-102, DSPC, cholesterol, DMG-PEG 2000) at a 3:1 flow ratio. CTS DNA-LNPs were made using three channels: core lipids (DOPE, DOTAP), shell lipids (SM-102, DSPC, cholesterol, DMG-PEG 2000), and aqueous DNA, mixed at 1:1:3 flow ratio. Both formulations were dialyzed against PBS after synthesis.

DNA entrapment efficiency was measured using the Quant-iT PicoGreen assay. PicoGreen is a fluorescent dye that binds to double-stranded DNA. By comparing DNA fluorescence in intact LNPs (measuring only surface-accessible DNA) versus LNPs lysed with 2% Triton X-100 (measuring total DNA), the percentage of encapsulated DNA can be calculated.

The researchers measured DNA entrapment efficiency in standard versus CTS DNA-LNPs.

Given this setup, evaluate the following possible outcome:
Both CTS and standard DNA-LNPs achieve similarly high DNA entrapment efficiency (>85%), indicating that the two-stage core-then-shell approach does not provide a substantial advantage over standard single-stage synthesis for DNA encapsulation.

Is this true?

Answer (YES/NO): YES